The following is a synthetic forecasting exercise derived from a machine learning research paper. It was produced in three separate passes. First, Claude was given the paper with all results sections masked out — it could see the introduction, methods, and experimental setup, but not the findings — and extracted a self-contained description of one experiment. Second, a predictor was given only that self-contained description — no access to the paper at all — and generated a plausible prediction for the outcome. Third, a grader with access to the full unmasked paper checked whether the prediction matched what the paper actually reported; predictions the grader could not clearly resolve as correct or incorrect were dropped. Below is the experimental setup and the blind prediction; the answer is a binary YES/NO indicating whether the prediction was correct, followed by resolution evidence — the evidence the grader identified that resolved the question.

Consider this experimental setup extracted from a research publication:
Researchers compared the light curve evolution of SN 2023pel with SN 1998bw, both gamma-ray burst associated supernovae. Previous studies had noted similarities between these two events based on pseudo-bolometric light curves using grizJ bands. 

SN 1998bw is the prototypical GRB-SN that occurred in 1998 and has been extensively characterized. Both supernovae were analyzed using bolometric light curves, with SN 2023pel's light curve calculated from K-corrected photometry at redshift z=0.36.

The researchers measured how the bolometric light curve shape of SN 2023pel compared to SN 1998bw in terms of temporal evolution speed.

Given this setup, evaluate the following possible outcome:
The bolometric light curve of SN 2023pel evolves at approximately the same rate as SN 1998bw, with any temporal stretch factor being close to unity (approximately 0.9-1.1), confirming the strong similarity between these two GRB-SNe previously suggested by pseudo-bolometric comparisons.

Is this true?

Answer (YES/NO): NO